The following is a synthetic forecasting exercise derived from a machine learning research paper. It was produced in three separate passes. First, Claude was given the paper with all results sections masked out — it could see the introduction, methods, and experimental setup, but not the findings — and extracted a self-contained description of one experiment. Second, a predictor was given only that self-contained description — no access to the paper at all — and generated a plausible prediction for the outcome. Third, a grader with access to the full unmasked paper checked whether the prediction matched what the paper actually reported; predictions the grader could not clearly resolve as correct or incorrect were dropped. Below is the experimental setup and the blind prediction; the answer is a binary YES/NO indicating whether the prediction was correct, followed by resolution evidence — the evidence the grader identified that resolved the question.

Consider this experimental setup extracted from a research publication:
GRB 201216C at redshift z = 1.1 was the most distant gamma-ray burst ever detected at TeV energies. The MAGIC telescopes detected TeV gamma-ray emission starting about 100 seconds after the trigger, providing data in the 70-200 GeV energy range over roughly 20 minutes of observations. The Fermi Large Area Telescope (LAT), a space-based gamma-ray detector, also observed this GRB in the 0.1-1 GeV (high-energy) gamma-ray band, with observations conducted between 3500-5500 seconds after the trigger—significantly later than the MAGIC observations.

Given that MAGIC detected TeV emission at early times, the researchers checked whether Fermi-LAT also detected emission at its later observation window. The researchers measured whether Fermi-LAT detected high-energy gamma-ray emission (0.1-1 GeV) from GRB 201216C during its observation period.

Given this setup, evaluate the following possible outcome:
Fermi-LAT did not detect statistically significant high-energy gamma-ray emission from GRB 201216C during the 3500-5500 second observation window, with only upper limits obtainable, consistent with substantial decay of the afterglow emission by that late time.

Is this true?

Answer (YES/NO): YES